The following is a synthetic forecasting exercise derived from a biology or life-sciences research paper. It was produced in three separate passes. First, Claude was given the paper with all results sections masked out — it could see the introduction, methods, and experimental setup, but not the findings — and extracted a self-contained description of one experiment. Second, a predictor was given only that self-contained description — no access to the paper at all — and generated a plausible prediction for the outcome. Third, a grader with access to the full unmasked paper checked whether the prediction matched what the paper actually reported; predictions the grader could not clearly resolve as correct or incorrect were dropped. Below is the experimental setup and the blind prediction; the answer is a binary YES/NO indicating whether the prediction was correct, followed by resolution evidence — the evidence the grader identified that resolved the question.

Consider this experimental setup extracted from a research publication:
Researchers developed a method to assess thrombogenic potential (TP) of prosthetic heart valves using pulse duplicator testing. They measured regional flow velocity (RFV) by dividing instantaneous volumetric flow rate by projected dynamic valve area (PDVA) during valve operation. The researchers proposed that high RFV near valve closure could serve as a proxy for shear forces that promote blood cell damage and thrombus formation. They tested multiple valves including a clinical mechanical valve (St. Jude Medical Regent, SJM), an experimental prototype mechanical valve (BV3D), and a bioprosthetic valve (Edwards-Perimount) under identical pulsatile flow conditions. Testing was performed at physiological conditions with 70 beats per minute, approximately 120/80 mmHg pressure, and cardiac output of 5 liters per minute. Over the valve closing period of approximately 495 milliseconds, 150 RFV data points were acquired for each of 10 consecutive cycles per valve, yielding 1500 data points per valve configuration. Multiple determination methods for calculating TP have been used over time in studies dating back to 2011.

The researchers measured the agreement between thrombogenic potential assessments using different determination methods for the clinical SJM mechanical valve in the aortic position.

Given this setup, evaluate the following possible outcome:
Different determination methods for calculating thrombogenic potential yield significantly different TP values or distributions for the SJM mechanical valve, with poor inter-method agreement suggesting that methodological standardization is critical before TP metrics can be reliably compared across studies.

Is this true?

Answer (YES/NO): NO